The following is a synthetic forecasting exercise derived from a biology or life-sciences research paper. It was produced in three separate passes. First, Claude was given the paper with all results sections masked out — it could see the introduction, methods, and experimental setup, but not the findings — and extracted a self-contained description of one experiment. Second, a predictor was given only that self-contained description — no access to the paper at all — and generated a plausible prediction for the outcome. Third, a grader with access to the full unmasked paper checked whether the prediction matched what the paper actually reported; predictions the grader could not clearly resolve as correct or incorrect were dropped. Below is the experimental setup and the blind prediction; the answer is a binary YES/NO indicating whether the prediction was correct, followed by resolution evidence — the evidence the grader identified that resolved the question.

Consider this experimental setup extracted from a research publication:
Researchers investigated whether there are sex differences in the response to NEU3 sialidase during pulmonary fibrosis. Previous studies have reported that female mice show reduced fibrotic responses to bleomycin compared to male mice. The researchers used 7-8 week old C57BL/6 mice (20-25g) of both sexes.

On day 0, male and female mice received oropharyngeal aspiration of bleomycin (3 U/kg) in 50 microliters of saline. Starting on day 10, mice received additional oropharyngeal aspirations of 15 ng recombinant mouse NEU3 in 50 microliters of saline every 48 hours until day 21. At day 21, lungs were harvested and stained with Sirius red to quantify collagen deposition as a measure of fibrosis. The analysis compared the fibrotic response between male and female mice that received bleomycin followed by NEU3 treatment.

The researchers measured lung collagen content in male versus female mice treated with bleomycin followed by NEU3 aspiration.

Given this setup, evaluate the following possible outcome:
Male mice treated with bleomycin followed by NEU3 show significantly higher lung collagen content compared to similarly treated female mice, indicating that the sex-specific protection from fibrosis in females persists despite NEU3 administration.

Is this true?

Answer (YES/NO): YES